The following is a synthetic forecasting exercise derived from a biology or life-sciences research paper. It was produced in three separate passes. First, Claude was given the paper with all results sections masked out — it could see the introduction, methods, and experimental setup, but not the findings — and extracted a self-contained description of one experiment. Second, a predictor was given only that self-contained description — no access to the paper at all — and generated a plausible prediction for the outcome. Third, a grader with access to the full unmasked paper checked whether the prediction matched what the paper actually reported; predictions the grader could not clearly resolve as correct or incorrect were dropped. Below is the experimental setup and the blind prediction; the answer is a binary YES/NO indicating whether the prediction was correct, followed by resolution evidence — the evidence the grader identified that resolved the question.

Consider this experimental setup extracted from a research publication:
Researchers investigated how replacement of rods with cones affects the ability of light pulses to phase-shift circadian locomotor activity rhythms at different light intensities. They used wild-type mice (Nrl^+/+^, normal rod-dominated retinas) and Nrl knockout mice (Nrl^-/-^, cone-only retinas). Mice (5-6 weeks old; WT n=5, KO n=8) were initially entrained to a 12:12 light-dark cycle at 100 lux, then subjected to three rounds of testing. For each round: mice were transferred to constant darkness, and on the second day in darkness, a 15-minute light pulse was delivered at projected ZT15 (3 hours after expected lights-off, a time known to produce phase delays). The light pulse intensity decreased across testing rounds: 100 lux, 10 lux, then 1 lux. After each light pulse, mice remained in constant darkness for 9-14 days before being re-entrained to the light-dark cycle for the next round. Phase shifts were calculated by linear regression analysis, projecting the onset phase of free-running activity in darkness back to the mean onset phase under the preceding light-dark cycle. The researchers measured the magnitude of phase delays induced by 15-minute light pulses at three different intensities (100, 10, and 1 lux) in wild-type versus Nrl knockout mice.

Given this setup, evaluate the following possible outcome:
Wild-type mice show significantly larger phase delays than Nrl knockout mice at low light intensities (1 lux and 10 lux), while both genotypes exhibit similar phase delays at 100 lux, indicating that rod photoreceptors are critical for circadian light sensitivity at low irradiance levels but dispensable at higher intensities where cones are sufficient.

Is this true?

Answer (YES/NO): NO